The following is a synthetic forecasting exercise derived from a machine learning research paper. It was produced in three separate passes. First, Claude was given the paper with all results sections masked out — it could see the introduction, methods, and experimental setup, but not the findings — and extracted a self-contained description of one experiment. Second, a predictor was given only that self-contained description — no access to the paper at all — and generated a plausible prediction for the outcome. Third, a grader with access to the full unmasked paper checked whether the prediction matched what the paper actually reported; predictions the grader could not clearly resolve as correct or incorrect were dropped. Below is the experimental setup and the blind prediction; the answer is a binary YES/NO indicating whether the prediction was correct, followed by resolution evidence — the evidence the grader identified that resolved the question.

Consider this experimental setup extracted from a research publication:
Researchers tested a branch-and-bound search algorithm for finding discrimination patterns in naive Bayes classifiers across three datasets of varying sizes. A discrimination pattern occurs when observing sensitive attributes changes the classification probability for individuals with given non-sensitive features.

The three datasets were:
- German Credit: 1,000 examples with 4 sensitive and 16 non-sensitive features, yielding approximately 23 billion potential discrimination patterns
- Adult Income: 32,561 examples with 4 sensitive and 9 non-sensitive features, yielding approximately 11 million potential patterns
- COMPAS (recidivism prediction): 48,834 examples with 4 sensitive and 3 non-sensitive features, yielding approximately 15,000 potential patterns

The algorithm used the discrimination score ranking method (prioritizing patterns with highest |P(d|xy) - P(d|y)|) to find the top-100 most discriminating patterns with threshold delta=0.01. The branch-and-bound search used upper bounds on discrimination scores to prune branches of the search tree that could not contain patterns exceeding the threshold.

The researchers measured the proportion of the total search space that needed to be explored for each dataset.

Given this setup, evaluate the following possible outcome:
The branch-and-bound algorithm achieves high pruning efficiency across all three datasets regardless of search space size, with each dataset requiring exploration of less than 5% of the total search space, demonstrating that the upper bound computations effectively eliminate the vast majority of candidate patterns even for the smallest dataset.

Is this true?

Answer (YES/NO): NO